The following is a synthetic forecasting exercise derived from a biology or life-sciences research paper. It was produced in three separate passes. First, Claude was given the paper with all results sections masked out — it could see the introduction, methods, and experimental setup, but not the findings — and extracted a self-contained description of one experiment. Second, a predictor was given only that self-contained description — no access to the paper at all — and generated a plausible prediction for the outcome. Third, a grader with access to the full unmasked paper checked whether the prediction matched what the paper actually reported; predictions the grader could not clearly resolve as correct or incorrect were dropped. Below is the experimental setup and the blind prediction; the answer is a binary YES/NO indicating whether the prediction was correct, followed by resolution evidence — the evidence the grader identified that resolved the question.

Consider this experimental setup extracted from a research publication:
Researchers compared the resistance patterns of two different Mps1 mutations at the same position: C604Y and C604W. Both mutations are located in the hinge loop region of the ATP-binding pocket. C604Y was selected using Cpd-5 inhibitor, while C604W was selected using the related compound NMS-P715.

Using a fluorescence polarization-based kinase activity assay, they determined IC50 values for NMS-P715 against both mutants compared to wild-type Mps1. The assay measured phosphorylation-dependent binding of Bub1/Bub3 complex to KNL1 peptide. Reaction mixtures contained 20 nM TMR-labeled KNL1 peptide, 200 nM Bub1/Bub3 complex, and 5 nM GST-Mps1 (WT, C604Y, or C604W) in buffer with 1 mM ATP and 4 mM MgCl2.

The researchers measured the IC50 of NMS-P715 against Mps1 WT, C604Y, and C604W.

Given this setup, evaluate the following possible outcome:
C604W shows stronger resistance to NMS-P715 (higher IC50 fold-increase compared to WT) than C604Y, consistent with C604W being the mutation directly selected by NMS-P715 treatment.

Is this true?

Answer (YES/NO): NO